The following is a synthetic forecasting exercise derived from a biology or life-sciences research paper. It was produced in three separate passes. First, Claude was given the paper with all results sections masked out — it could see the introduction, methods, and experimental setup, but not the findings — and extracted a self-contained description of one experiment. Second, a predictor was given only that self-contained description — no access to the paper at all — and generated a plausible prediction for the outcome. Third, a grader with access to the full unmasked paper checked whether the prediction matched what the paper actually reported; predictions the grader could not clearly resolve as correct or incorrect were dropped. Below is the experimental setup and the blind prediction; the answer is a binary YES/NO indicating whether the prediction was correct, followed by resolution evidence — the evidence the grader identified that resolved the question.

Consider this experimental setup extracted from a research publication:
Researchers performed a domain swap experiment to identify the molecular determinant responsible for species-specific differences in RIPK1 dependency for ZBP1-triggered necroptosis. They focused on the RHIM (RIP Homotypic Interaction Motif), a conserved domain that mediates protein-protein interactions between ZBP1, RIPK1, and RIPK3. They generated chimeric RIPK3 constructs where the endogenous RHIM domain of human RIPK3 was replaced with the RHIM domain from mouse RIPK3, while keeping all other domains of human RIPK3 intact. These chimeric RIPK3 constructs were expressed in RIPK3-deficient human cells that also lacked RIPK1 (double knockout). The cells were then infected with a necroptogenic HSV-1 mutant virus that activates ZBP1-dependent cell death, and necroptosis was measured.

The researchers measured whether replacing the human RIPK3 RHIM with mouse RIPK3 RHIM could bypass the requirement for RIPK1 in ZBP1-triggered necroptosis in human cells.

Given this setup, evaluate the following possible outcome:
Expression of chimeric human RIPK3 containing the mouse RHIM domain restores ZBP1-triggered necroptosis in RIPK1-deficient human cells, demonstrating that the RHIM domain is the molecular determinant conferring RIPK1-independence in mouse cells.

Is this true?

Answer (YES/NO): YES